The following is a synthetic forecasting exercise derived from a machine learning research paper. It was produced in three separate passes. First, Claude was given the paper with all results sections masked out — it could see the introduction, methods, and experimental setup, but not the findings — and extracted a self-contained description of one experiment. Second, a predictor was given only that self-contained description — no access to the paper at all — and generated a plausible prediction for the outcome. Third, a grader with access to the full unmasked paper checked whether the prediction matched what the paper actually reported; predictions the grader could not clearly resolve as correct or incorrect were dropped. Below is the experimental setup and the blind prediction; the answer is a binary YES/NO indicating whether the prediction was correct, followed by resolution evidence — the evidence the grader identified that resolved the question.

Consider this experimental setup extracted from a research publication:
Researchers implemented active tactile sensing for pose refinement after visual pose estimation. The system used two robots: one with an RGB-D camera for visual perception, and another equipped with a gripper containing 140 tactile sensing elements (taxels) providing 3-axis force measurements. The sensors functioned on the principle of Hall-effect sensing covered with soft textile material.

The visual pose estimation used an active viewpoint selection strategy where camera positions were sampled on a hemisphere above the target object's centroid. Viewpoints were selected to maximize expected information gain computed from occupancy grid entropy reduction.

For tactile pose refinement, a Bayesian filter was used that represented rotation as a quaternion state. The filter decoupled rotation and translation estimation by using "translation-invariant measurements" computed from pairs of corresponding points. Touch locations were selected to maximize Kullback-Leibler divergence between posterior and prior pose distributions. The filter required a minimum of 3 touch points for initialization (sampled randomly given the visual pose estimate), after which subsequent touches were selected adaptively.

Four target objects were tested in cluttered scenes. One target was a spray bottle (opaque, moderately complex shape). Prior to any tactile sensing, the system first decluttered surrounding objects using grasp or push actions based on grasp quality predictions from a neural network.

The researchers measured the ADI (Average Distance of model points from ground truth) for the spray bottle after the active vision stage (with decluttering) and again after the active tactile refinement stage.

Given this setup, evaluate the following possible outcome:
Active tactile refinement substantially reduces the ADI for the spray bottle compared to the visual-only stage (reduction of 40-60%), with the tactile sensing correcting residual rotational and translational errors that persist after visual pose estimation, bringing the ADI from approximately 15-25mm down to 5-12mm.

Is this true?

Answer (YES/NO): NO